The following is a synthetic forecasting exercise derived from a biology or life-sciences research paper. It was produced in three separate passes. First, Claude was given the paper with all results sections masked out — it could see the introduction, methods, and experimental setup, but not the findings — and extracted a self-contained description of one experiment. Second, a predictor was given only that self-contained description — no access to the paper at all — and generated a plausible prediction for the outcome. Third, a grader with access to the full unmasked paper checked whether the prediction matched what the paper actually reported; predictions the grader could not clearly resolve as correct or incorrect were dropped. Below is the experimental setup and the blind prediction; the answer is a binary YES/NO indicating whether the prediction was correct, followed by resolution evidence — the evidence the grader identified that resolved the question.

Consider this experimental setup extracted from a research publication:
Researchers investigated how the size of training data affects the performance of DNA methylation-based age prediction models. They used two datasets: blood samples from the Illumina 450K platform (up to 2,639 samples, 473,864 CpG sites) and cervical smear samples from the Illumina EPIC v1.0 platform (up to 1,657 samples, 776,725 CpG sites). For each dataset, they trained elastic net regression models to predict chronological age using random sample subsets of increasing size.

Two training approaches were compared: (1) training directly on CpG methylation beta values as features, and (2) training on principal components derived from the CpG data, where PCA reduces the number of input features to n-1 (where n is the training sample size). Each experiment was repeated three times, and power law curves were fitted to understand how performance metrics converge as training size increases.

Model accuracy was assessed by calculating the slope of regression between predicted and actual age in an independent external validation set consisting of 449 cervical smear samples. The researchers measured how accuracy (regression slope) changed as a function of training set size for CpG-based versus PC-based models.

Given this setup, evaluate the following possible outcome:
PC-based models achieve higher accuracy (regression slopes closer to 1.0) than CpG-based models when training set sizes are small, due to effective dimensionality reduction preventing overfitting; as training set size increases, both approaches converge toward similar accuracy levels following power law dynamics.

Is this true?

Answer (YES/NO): NO